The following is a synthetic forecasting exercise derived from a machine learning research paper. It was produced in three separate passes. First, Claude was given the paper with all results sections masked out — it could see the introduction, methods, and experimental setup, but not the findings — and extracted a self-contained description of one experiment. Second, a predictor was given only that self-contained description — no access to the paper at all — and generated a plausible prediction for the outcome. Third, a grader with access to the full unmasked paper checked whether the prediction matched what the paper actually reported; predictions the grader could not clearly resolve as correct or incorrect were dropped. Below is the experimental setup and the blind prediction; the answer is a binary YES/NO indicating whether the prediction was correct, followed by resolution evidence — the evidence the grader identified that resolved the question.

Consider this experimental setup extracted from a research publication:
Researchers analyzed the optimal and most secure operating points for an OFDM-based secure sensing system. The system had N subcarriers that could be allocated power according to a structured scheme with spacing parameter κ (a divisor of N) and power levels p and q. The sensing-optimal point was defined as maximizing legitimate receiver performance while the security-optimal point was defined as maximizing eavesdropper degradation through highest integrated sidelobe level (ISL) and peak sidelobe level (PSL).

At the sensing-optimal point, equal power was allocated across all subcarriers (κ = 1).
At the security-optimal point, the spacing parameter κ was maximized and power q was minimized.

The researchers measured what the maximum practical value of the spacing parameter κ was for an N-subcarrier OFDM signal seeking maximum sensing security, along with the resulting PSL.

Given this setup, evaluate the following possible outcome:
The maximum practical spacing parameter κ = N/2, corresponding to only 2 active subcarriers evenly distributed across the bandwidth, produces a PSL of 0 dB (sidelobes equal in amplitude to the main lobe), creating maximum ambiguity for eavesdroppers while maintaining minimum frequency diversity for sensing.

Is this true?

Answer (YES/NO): YES